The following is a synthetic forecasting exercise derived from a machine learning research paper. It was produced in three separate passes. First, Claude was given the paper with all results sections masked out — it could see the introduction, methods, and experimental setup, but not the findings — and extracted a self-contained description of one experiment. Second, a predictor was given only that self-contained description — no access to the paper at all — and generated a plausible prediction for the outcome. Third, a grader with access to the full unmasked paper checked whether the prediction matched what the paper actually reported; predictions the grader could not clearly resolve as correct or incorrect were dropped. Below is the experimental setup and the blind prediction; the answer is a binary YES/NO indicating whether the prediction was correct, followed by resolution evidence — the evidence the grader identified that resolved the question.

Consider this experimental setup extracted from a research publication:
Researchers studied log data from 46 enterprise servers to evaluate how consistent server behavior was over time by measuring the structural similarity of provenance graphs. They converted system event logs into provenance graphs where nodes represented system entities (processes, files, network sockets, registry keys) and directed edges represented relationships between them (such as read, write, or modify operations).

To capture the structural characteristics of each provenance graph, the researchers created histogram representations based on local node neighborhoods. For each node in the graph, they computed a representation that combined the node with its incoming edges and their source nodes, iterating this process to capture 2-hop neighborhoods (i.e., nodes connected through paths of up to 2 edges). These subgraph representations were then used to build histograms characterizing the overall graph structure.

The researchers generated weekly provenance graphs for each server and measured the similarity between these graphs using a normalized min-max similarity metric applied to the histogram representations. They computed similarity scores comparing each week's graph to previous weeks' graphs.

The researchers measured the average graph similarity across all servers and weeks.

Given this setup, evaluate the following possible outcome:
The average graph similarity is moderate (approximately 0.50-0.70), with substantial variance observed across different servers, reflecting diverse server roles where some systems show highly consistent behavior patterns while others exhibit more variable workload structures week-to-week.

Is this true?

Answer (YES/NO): NO